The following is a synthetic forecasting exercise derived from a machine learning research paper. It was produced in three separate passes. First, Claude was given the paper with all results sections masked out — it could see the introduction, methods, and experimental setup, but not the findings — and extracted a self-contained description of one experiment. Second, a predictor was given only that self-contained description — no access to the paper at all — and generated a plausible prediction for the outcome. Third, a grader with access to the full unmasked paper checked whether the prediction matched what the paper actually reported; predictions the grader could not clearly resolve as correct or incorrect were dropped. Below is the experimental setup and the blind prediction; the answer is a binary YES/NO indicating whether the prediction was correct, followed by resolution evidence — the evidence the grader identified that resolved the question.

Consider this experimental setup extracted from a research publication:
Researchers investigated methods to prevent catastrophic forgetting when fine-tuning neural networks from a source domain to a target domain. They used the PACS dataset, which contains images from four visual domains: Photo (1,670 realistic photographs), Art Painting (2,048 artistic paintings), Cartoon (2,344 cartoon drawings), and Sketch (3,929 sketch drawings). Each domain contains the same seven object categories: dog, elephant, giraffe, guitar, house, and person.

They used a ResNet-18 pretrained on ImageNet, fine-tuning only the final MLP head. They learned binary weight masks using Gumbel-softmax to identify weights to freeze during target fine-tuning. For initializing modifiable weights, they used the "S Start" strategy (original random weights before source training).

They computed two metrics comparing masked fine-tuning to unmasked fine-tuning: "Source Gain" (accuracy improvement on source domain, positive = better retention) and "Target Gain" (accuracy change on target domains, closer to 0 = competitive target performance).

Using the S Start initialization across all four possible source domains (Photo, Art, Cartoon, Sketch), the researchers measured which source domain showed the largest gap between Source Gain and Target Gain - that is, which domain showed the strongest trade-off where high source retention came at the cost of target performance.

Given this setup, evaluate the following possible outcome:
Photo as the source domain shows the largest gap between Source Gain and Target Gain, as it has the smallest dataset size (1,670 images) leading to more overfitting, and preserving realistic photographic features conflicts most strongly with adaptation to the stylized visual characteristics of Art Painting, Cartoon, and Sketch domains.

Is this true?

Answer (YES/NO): NO